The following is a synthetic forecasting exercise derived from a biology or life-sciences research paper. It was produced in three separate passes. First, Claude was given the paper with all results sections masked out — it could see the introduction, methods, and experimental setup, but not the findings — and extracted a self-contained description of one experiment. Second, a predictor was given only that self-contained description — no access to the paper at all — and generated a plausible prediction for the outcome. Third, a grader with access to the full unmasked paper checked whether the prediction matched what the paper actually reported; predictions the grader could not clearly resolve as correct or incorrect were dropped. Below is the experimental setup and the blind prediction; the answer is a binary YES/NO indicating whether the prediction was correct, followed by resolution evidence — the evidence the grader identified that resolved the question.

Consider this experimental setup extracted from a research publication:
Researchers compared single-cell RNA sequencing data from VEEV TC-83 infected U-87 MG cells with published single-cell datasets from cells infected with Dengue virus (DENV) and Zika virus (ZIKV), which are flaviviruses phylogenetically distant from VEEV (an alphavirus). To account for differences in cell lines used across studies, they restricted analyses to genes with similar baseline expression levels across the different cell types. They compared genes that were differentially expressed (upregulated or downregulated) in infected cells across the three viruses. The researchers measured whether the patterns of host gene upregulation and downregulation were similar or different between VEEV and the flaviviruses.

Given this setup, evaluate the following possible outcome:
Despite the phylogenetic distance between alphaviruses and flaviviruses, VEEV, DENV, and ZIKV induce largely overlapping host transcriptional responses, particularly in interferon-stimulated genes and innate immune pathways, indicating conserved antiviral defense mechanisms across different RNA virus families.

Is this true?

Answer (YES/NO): NO